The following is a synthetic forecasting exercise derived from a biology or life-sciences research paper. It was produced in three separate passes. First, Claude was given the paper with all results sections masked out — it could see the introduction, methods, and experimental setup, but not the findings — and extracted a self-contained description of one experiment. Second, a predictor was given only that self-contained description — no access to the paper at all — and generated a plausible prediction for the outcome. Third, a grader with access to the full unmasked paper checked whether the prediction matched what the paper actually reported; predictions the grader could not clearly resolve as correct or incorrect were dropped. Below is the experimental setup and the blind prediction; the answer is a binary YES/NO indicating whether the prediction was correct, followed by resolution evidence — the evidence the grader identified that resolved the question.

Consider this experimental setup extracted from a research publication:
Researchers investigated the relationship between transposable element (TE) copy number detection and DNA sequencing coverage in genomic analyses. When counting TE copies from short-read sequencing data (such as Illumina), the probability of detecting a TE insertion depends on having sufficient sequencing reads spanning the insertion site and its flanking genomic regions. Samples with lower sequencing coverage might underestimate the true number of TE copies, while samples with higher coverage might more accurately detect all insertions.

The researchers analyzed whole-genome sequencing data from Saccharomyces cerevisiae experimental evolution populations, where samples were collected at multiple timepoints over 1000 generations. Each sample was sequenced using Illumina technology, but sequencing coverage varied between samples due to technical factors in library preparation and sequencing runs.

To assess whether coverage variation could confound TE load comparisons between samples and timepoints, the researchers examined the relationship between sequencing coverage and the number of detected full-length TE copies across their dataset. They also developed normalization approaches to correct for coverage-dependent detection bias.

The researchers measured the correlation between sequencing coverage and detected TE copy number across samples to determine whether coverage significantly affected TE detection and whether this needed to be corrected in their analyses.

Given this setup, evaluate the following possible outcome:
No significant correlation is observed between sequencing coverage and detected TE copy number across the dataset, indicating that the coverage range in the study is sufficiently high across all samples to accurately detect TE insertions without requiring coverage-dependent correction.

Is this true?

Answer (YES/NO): NO